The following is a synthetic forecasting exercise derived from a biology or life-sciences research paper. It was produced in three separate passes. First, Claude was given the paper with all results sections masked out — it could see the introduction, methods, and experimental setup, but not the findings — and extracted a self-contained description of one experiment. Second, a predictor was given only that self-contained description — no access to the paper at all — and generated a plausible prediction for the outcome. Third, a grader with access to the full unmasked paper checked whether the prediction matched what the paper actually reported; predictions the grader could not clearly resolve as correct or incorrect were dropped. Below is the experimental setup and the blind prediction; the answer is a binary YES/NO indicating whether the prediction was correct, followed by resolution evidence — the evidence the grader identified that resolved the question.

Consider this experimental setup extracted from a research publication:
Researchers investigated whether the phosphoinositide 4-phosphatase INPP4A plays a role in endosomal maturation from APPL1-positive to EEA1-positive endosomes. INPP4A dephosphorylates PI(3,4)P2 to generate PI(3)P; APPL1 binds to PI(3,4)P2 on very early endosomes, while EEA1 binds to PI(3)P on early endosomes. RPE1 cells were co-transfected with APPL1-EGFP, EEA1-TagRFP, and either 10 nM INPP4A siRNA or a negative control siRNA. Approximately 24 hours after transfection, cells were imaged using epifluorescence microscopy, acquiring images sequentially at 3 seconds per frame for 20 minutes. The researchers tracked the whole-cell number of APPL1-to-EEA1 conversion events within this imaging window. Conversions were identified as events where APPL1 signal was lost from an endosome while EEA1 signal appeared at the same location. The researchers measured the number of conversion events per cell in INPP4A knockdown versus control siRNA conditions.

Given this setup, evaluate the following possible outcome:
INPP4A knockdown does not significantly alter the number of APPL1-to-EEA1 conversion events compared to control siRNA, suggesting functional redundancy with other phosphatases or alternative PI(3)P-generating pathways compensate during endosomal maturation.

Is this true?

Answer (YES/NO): NO